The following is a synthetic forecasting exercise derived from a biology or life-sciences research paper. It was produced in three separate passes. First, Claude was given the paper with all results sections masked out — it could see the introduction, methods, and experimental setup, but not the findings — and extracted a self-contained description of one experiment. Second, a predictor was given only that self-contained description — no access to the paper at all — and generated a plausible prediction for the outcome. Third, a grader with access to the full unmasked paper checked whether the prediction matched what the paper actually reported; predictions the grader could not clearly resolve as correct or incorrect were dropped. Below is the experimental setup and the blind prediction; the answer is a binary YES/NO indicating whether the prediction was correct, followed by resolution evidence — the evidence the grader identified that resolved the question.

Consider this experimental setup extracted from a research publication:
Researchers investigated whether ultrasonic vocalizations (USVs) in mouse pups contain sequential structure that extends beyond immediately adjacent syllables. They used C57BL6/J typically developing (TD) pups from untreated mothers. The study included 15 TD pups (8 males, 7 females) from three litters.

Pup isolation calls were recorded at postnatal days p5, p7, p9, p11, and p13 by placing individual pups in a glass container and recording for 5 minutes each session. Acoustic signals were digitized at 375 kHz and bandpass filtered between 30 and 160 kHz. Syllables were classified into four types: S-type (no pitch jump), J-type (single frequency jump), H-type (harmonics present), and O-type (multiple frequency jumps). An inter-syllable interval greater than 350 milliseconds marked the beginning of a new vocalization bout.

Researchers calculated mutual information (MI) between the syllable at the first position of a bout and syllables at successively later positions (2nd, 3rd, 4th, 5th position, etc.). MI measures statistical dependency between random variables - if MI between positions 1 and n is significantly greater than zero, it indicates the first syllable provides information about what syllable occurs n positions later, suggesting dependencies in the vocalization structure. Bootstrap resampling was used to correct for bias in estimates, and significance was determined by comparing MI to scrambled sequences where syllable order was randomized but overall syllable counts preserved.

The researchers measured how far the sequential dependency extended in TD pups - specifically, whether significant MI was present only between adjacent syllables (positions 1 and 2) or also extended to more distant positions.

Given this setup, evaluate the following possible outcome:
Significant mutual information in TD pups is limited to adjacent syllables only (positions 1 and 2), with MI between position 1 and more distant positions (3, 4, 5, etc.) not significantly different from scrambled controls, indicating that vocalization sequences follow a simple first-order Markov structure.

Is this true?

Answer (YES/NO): NO